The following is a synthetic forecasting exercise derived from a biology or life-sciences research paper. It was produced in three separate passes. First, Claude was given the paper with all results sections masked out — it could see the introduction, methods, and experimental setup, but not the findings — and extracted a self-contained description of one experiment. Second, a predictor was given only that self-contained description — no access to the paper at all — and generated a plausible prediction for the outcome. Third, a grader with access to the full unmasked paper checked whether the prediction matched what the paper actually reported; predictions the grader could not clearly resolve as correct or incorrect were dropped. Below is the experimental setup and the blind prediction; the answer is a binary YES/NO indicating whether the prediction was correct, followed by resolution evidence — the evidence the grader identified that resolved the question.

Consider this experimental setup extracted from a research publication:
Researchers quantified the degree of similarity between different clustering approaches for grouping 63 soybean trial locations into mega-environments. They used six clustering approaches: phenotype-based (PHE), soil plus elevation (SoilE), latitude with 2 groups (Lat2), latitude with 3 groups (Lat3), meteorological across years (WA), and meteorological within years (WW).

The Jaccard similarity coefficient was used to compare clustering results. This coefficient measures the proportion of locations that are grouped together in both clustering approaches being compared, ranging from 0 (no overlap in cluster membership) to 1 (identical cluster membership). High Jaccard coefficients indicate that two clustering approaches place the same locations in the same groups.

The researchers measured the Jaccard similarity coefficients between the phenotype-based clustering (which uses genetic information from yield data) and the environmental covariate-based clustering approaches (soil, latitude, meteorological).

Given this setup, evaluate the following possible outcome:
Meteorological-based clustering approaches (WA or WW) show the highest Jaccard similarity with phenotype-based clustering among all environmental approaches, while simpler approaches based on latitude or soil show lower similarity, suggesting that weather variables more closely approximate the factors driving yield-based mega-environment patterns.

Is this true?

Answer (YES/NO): NO